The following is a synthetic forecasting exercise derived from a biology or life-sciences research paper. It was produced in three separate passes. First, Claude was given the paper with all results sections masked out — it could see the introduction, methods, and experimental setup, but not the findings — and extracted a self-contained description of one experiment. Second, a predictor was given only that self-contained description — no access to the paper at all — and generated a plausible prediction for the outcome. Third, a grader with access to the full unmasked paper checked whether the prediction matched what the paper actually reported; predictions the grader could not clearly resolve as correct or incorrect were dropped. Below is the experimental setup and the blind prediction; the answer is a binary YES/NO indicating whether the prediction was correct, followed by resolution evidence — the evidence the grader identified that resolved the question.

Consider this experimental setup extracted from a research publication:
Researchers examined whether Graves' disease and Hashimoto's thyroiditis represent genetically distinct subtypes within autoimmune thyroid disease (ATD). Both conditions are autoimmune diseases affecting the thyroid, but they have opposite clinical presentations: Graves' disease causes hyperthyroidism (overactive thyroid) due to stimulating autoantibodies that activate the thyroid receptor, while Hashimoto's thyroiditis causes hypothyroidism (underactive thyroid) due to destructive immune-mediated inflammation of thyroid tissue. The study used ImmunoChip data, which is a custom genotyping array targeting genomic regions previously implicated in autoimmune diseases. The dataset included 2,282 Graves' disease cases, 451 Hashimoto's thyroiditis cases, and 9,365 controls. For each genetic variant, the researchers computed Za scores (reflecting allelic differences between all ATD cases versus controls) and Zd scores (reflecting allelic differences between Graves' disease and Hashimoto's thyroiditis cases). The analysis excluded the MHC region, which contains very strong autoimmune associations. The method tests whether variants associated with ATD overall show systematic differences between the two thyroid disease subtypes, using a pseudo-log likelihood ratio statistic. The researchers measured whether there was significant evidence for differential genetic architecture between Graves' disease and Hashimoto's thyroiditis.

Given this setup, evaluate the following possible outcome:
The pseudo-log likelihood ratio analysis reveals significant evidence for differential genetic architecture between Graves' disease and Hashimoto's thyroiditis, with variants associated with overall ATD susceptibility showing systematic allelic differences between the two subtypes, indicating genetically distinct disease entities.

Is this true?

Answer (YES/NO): YES